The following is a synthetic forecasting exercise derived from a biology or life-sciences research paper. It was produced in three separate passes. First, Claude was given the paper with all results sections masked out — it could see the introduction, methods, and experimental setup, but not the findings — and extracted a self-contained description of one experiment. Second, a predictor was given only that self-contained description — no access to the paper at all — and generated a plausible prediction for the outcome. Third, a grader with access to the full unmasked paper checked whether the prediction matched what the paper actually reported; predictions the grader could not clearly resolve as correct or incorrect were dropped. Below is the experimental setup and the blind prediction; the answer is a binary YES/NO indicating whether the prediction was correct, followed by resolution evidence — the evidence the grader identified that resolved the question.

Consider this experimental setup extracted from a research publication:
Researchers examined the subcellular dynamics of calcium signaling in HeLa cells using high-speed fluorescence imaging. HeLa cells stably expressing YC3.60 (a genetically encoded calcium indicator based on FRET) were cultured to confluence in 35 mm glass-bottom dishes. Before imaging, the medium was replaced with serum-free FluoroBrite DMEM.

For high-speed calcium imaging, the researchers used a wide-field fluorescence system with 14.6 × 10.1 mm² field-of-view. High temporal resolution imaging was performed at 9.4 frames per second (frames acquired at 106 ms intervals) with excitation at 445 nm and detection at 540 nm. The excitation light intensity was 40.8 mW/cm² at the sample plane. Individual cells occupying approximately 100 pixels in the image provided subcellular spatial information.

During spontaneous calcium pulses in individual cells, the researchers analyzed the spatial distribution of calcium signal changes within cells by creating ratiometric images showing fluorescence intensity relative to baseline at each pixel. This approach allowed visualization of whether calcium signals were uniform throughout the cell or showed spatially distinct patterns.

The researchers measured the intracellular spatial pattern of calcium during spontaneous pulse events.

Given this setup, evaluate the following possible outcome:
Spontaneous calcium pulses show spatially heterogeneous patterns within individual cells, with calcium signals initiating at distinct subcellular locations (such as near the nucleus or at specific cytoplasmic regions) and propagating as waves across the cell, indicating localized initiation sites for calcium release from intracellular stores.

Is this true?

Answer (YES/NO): YES